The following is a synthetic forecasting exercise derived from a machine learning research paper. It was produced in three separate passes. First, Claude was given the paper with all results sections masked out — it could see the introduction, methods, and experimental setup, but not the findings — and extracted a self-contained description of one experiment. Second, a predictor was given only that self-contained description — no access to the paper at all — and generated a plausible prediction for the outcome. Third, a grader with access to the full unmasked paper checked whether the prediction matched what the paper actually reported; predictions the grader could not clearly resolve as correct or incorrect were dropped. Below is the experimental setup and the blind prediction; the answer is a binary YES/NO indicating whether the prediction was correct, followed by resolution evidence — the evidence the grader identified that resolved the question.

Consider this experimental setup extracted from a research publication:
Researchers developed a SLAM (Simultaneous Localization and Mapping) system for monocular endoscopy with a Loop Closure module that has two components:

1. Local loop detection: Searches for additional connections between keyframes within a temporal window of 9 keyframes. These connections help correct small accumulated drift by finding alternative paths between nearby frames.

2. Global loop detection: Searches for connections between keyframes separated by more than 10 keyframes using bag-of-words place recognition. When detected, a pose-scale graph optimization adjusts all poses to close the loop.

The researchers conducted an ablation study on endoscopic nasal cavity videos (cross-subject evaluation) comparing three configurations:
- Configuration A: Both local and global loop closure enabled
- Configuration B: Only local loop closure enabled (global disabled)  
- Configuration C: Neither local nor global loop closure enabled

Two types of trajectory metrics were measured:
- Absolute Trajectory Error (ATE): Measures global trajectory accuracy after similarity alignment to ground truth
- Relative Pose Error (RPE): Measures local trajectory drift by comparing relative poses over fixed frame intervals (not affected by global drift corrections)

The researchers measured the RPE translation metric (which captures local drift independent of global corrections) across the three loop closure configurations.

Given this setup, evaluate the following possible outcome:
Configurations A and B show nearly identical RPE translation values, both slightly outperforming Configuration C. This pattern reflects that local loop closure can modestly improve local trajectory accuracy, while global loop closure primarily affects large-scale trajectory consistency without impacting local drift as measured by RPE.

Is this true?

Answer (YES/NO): NO